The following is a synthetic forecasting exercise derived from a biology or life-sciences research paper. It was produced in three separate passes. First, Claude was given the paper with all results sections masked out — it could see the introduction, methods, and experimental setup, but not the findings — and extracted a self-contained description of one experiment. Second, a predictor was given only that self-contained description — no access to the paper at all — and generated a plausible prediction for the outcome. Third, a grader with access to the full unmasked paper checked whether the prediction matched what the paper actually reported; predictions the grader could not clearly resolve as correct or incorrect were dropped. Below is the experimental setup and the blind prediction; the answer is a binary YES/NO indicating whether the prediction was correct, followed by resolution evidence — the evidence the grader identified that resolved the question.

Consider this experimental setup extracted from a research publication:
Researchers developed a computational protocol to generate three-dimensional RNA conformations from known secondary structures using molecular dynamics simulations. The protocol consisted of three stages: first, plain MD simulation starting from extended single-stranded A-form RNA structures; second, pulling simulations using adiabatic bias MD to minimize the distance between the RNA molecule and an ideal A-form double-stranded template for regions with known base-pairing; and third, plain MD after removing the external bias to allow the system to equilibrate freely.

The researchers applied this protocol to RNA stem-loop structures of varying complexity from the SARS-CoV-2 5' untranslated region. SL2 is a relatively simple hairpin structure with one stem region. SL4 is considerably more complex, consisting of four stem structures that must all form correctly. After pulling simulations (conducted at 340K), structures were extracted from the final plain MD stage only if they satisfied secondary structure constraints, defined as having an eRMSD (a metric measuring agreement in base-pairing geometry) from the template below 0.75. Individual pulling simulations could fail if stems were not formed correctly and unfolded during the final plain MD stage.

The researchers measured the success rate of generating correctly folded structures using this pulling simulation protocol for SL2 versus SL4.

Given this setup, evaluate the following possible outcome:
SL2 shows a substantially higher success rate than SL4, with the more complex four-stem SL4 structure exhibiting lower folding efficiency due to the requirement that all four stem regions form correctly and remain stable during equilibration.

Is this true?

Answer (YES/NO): YES